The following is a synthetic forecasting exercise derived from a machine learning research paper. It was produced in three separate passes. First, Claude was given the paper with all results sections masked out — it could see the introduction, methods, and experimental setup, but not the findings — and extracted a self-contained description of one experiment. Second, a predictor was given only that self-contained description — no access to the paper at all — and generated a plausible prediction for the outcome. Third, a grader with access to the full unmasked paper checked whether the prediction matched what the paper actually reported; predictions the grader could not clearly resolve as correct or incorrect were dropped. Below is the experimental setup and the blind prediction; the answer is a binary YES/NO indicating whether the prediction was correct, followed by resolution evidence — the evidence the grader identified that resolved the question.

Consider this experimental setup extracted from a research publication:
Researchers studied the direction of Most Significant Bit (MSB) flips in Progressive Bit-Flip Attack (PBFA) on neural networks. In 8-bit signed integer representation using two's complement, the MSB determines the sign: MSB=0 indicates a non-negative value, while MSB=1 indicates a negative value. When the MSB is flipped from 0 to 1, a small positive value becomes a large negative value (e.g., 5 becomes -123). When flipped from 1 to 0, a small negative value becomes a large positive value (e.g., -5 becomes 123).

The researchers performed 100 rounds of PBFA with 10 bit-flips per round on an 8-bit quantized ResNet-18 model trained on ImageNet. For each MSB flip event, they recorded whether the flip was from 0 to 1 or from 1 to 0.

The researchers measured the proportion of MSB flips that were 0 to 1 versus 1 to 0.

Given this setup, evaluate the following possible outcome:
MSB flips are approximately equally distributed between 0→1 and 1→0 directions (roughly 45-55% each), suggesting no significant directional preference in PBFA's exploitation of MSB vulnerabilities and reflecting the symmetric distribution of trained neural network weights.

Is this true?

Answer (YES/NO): NO